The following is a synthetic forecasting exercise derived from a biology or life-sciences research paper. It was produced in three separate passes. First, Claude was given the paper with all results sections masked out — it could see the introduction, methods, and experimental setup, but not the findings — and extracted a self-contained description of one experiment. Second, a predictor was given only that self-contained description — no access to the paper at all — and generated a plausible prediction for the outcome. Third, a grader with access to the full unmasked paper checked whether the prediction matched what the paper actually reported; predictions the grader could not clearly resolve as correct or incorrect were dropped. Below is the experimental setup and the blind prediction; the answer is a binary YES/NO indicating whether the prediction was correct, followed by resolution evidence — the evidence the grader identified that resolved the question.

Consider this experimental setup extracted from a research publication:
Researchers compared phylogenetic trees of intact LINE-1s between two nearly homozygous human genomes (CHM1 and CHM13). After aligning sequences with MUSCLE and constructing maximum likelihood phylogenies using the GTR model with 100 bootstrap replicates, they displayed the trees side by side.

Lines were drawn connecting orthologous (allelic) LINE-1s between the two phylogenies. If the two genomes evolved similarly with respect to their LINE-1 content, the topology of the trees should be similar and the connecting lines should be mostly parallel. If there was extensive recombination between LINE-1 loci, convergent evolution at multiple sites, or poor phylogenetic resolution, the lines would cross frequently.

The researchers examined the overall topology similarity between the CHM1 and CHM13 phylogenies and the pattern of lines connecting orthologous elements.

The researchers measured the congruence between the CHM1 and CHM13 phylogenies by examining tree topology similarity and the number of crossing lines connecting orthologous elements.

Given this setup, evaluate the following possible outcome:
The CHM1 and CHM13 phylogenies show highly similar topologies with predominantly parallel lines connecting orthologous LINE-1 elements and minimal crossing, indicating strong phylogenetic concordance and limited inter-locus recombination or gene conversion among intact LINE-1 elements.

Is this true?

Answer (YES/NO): YES